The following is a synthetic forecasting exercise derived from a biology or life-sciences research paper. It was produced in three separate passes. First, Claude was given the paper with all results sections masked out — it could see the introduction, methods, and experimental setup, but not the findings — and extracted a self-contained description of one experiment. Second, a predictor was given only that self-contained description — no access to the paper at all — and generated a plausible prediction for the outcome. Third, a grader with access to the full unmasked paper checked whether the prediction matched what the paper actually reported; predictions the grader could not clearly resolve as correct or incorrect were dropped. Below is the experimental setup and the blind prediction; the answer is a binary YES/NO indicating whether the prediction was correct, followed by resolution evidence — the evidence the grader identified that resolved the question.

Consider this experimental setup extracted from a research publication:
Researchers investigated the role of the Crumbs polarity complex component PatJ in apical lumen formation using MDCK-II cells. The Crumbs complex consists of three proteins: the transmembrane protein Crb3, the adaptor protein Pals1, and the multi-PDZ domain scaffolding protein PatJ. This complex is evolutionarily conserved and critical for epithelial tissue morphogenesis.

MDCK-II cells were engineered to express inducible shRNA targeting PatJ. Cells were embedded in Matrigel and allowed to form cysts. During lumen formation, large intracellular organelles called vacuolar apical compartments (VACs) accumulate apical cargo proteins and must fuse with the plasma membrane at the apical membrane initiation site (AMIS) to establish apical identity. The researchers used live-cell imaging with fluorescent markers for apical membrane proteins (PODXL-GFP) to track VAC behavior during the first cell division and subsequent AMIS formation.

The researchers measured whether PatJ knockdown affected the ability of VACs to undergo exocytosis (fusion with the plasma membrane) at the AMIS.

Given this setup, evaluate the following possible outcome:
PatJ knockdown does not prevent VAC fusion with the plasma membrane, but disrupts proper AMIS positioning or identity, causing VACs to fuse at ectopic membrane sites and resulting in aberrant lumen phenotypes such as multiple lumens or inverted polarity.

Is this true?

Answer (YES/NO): NO